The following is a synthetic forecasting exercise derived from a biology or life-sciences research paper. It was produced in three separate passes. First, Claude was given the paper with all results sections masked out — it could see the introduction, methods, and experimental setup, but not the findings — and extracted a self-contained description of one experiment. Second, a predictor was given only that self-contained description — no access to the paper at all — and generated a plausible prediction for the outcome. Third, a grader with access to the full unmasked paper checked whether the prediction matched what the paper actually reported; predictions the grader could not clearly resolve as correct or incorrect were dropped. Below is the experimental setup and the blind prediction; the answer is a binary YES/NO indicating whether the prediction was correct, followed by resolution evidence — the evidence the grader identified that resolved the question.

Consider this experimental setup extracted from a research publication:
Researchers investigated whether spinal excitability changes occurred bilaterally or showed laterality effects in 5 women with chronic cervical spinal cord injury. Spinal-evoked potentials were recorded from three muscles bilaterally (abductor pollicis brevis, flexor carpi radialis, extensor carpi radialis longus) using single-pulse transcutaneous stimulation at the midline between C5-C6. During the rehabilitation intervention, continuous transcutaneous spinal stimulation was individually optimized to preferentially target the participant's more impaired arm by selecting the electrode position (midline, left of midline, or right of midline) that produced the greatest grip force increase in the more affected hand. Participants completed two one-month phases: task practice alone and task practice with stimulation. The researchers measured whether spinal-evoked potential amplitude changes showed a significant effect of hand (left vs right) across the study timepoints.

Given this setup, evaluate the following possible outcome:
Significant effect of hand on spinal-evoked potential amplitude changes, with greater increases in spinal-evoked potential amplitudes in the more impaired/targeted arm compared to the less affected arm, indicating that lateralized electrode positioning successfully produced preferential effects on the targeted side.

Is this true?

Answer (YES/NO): YES